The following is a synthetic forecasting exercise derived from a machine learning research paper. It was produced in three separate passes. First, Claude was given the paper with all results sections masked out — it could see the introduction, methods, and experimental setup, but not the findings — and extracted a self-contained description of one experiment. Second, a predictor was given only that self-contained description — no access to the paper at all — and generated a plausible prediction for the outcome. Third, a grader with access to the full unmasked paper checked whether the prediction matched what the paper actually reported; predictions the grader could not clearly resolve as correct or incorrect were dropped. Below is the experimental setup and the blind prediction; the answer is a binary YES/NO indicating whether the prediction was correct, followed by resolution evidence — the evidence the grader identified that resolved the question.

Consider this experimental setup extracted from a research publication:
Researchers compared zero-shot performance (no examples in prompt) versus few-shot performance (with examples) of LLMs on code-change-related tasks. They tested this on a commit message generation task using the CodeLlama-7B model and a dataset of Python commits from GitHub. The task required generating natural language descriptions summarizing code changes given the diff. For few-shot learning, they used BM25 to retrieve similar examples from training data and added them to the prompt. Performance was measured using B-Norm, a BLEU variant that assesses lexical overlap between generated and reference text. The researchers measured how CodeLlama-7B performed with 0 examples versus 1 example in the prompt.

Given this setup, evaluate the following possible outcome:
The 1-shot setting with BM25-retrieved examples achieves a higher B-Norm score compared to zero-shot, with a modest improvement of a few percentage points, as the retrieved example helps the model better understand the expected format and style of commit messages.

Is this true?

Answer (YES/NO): NO